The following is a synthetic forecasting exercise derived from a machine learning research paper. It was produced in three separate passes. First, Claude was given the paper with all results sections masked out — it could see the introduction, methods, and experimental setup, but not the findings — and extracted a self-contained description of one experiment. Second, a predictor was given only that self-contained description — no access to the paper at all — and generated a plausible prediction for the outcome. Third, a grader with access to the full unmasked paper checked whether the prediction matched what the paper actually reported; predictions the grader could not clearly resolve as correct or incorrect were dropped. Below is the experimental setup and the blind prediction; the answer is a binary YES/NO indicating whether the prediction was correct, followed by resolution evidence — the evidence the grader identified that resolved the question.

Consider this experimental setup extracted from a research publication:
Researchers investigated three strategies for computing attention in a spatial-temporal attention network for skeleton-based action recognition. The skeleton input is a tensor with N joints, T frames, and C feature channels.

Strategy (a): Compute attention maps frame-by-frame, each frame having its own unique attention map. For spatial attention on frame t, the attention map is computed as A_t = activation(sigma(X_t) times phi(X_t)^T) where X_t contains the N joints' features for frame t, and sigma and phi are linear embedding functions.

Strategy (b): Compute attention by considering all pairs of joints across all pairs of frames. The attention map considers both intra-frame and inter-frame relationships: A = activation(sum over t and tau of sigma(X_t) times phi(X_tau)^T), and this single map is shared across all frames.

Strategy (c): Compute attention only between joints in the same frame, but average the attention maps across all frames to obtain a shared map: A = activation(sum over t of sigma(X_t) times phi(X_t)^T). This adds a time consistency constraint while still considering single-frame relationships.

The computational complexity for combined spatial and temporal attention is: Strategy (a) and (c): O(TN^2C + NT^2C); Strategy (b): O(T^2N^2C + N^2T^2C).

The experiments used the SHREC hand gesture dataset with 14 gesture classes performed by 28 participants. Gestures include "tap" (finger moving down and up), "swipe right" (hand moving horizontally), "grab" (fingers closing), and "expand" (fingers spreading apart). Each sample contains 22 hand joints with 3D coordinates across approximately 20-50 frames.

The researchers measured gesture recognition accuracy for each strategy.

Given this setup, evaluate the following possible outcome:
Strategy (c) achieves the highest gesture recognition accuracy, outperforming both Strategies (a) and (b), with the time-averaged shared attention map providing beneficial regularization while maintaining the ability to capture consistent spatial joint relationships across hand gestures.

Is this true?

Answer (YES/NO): YES